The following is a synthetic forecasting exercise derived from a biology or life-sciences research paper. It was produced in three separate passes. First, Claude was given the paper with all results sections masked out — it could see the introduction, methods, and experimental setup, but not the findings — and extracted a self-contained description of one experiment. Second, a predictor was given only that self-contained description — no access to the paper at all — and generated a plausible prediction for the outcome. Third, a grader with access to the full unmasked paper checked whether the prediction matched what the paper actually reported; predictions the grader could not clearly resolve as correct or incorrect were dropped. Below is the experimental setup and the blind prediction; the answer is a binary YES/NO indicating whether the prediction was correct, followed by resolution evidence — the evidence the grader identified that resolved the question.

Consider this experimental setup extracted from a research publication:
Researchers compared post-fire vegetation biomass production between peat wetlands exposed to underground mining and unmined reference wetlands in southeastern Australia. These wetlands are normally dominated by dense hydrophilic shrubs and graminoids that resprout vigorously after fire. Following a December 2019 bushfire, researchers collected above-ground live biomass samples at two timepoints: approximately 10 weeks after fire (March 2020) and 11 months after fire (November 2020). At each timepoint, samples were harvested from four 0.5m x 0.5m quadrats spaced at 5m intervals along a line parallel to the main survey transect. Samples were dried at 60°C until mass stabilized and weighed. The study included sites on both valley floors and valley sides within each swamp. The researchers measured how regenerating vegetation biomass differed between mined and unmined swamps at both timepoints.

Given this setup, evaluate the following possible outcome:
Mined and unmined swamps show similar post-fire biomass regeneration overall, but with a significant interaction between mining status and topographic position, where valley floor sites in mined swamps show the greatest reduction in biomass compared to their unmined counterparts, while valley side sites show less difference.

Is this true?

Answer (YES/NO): NO